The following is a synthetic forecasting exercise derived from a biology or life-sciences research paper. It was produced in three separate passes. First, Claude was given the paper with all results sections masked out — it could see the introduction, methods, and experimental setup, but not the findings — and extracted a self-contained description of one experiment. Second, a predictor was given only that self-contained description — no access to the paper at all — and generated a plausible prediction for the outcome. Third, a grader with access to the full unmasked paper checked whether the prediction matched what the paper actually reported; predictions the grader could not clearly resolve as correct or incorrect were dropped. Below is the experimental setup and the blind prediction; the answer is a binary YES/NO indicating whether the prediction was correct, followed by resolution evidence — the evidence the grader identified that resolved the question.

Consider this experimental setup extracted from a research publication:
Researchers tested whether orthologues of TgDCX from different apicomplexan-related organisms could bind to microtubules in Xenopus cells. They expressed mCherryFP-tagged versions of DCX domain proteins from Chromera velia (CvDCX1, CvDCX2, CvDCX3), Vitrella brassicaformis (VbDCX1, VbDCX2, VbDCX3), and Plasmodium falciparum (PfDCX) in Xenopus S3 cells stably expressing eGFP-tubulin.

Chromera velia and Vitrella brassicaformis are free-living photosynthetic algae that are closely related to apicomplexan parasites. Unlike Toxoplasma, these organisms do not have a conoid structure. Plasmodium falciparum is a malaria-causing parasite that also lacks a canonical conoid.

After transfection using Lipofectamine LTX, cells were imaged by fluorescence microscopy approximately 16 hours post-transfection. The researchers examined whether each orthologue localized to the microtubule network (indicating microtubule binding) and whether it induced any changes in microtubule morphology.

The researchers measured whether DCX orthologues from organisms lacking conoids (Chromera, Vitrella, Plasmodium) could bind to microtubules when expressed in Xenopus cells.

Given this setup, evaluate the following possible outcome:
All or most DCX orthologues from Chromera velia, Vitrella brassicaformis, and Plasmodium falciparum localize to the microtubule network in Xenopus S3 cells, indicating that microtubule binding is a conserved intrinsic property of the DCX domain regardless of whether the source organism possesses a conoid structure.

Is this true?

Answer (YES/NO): NO